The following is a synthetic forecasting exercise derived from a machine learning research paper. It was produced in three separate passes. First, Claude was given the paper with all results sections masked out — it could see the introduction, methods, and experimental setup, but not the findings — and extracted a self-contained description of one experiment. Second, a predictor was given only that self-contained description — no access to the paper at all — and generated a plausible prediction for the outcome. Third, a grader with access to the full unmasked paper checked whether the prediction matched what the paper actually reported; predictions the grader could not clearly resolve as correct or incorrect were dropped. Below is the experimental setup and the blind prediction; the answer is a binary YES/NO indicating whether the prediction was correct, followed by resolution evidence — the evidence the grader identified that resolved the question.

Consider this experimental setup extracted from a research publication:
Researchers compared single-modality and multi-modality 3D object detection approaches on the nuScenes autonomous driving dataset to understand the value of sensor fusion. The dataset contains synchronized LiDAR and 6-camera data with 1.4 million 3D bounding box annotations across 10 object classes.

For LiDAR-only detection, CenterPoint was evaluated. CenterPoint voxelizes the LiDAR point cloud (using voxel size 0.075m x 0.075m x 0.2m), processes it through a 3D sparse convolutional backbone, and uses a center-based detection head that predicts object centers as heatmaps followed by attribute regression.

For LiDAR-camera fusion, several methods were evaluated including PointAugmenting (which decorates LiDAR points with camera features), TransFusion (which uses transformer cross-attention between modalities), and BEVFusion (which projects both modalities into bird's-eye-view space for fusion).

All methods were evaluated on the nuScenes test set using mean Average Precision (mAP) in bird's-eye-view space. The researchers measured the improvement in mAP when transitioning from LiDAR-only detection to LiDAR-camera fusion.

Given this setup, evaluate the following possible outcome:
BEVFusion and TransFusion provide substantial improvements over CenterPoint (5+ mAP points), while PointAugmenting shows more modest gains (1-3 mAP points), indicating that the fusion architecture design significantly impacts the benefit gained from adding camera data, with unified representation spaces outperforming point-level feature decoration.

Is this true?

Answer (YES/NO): NO